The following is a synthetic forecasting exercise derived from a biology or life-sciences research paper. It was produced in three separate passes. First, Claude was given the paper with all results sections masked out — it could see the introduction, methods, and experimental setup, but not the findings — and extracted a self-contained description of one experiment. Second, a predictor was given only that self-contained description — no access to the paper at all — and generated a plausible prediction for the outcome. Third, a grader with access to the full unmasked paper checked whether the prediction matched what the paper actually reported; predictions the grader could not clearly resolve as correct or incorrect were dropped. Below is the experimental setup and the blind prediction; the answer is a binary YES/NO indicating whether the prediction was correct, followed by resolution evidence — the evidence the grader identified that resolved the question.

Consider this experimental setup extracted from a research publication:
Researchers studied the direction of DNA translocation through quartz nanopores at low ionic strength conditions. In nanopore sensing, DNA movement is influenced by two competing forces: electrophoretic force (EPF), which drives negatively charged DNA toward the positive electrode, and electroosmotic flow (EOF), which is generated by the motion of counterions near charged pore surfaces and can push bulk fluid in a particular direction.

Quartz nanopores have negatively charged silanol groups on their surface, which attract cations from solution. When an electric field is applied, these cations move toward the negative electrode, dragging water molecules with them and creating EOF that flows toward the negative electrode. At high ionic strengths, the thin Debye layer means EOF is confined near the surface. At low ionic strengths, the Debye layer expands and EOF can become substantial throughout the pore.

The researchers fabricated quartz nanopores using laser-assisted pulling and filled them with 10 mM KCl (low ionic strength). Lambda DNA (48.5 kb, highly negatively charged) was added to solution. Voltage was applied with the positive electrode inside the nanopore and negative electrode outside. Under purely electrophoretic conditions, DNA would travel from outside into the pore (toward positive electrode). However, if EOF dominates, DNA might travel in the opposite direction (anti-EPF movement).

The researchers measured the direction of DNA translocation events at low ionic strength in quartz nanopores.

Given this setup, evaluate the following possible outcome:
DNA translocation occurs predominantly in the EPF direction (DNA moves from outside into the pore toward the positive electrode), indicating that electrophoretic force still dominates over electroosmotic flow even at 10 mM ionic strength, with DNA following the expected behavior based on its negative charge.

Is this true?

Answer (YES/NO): NO